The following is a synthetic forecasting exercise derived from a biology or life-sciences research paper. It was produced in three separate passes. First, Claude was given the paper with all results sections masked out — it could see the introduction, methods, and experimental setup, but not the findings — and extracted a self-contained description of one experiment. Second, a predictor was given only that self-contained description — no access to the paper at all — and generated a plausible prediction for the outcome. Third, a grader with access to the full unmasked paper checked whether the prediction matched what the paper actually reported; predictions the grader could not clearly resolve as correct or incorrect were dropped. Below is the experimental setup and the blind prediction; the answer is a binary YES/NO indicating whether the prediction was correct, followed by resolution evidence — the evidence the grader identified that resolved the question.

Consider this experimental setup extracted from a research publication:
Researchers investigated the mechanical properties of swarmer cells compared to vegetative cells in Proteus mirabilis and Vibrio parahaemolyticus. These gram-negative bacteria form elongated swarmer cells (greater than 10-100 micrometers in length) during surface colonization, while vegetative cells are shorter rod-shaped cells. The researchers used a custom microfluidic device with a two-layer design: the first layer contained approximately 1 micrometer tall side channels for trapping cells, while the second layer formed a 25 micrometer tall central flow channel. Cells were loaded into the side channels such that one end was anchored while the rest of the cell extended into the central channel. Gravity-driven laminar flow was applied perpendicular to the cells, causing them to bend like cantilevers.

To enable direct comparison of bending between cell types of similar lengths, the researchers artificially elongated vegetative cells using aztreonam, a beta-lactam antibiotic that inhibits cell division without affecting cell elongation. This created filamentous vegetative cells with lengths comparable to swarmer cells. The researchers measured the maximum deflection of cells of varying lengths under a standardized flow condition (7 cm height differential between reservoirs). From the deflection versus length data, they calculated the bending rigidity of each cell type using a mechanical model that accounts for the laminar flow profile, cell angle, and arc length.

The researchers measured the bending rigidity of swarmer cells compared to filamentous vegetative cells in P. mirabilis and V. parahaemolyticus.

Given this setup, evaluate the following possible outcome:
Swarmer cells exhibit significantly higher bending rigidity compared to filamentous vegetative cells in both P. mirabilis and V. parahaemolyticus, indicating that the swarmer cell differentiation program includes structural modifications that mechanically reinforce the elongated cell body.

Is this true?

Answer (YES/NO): NO